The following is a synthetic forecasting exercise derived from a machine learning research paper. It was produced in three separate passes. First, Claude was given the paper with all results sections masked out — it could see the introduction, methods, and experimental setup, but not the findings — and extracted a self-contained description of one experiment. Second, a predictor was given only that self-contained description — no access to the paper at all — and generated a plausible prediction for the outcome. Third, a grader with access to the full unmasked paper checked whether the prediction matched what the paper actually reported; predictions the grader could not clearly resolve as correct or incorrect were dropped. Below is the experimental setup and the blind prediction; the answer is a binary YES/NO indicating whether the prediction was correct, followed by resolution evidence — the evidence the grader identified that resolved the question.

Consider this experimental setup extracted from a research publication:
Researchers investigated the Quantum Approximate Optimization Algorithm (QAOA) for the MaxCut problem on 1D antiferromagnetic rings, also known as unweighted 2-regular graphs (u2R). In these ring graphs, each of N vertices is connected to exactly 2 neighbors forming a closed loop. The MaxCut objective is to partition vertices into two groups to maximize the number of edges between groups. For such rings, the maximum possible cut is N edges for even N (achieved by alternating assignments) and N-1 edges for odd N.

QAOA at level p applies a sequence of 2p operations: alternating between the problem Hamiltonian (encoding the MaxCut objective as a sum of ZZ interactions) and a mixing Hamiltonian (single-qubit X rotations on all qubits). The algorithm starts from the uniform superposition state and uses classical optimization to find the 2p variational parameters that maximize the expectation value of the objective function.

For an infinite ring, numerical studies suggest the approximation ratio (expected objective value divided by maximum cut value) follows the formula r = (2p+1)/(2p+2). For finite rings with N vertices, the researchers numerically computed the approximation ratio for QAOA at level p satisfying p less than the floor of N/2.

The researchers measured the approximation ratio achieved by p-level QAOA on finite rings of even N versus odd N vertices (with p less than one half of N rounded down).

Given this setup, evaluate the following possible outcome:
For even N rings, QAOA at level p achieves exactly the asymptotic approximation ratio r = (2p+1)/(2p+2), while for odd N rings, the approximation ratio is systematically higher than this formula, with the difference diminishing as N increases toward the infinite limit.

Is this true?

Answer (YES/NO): YES